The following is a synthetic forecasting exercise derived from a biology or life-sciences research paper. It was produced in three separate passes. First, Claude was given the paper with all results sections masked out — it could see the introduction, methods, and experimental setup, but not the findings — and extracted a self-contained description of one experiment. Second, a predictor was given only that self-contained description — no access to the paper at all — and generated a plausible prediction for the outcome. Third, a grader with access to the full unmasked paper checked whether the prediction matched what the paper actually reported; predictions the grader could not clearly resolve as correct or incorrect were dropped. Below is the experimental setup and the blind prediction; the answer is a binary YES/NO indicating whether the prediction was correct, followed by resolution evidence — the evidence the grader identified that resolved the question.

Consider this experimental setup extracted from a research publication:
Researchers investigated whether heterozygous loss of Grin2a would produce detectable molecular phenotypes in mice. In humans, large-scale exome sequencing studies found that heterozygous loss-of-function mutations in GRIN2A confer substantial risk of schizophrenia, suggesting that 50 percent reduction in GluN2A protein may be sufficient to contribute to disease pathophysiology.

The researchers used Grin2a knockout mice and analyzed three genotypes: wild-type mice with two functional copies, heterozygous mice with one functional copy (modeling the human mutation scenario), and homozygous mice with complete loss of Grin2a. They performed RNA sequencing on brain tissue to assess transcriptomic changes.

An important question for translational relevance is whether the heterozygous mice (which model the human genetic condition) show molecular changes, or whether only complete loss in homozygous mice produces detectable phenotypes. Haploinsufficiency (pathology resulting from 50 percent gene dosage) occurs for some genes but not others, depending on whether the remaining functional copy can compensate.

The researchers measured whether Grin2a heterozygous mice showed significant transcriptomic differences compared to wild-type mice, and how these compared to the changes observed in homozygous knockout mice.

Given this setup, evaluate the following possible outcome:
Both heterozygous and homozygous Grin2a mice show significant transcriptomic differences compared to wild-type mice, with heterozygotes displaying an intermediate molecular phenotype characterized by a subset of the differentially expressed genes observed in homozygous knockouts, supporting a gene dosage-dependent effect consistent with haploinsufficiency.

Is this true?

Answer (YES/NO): NO